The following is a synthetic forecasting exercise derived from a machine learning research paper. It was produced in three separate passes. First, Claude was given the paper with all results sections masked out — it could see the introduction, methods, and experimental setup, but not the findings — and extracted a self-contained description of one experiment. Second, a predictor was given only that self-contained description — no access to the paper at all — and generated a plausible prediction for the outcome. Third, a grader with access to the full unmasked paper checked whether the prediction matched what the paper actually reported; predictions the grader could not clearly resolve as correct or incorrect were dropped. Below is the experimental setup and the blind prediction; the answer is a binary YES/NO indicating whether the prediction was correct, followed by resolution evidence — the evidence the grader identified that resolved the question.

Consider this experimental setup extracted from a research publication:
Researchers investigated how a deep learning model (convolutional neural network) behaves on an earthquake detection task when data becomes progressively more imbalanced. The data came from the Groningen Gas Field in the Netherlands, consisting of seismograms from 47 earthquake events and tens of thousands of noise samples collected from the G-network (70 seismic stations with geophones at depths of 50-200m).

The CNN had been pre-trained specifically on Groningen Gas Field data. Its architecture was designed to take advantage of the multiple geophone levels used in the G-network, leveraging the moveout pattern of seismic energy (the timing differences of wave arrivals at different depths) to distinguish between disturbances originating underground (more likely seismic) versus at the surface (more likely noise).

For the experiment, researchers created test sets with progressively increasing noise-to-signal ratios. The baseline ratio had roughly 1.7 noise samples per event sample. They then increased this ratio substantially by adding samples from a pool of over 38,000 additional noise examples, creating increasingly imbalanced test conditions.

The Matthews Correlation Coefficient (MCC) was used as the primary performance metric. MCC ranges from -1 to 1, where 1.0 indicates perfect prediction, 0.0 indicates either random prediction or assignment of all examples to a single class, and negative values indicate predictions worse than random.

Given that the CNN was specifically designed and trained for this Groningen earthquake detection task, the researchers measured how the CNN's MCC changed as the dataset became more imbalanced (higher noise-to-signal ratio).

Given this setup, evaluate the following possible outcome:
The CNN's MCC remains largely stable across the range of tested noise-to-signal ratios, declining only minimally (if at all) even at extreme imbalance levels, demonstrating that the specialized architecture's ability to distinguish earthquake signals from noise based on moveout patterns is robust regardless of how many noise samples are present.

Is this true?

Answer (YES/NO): NO